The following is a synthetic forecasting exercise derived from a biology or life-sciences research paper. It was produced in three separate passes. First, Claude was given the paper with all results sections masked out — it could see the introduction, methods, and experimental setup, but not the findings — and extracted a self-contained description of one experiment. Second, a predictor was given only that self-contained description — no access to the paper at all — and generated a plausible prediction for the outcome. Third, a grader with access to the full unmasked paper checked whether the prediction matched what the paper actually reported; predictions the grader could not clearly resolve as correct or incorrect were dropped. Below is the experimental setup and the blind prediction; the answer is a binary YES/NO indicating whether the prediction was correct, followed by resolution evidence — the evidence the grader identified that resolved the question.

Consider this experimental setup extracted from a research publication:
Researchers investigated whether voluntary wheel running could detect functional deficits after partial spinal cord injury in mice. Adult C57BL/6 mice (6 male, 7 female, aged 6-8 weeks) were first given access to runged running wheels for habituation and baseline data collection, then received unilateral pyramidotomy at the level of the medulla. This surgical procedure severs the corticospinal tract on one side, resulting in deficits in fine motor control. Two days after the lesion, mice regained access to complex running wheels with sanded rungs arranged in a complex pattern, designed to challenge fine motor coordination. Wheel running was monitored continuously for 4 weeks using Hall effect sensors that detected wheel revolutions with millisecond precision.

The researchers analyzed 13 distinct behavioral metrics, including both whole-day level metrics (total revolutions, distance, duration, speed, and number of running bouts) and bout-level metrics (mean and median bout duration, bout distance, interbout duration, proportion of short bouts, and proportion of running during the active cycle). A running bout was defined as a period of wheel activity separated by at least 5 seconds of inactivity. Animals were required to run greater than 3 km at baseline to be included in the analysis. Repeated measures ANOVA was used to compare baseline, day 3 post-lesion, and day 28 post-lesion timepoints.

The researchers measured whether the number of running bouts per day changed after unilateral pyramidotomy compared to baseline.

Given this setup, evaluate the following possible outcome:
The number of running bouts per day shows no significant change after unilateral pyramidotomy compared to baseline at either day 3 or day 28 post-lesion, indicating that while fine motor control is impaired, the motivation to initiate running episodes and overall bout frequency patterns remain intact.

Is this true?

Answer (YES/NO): YES